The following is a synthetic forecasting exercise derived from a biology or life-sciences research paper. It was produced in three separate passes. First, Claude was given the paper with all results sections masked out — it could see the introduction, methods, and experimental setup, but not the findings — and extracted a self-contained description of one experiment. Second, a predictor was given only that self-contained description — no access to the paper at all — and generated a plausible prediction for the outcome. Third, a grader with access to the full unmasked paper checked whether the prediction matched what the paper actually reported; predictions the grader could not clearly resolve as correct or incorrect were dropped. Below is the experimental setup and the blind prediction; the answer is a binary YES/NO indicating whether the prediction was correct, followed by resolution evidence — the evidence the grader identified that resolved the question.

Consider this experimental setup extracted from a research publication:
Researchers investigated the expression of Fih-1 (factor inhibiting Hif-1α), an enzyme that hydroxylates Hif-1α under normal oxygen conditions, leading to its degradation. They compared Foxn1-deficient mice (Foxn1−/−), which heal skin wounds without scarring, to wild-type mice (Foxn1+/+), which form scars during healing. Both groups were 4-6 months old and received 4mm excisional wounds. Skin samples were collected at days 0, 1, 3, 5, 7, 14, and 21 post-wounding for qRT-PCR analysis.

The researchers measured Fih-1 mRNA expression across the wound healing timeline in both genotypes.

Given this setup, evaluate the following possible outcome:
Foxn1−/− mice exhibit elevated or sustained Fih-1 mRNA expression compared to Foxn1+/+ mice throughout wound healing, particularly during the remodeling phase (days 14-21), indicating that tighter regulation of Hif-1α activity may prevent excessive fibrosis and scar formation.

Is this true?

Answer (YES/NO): NO